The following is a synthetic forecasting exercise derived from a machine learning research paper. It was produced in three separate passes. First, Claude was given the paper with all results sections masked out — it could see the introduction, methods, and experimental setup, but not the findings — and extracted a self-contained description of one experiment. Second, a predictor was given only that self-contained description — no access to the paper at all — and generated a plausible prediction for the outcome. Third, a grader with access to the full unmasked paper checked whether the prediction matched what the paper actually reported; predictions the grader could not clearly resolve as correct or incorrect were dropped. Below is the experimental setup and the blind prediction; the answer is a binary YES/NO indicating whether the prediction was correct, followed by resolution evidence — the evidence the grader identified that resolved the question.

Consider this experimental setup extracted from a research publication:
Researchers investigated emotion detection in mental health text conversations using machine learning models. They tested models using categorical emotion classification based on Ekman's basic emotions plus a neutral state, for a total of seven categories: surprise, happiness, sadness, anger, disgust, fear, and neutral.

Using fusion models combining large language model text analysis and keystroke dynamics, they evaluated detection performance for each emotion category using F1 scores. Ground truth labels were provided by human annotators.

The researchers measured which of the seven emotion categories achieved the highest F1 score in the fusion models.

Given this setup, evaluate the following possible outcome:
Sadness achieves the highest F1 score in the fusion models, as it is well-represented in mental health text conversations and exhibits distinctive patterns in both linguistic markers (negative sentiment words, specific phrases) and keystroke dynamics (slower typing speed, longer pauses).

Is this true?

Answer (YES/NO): NO